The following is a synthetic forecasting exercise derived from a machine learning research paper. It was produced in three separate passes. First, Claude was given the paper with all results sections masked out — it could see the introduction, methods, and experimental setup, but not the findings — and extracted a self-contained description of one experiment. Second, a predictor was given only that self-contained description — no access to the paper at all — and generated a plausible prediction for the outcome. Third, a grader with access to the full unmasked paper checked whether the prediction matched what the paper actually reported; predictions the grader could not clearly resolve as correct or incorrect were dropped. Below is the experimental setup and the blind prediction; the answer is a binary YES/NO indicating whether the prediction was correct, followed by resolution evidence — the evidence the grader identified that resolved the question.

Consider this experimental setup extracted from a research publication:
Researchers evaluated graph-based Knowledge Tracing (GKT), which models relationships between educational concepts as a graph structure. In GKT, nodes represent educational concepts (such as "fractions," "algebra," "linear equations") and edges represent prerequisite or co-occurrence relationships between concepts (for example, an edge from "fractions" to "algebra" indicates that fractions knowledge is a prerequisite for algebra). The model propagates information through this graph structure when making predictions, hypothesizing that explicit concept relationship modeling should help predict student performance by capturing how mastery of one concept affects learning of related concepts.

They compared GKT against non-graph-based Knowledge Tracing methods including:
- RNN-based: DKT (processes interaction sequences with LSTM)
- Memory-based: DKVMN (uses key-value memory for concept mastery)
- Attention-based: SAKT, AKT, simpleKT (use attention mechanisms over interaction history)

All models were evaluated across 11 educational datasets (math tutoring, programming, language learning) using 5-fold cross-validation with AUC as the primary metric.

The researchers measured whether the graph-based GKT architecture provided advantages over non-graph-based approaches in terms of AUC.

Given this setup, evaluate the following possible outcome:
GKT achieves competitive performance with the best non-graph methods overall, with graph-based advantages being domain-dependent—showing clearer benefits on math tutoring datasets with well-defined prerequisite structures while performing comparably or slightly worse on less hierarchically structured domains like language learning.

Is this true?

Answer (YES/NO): NO